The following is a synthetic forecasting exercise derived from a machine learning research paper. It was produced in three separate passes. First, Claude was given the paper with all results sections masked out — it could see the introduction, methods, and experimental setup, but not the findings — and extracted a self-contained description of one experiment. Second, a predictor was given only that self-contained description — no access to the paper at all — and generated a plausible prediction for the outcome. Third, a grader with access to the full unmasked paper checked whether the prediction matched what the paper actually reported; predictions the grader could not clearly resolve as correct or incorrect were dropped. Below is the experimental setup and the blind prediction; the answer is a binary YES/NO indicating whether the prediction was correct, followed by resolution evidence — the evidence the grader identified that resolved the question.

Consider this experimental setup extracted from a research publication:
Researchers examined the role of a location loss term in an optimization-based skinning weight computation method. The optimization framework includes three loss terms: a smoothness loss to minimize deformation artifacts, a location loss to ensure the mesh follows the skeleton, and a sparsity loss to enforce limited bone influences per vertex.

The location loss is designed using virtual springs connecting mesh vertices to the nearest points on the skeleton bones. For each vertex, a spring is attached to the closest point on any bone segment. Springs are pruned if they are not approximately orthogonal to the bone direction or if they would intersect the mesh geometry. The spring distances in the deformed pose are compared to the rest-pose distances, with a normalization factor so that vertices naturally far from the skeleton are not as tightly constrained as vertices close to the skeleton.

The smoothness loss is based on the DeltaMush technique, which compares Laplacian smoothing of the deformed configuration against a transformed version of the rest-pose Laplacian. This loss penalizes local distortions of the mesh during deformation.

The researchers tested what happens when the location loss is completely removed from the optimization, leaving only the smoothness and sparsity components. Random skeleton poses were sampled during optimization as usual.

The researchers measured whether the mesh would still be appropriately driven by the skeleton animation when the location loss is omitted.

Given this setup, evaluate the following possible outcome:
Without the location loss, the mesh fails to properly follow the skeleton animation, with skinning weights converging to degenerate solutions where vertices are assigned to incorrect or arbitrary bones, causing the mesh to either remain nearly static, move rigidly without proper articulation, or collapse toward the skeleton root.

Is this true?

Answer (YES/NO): YES